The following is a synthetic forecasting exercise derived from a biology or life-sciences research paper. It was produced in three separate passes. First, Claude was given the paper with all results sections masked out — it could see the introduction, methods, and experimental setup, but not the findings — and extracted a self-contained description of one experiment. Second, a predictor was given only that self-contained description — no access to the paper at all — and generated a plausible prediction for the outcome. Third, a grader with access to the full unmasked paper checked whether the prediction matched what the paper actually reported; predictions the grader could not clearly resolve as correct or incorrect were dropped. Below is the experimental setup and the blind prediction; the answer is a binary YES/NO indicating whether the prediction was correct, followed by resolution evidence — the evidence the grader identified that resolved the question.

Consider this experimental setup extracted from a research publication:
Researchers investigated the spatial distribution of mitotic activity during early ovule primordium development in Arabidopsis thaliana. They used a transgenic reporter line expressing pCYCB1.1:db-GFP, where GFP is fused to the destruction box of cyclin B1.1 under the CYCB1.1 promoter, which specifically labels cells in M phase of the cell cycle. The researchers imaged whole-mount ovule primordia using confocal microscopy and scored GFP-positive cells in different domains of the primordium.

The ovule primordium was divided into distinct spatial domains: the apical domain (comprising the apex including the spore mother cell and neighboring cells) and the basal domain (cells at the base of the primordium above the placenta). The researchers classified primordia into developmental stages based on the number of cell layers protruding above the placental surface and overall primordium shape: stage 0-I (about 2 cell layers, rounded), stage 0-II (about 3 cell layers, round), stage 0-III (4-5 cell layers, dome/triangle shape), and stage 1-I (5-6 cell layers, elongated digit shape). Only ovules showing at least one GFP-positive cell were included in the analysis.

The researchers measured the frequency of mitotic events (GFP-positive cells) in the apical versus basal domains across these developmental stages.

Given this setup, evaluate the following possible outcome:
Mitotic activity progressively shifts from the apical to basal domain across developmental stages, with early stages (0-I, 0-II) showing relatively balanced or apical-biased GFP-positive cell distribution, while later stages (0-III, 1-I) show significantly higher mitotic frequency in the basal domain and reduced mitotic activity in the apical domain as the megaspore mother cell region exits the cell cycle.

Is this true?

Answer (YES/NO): NO